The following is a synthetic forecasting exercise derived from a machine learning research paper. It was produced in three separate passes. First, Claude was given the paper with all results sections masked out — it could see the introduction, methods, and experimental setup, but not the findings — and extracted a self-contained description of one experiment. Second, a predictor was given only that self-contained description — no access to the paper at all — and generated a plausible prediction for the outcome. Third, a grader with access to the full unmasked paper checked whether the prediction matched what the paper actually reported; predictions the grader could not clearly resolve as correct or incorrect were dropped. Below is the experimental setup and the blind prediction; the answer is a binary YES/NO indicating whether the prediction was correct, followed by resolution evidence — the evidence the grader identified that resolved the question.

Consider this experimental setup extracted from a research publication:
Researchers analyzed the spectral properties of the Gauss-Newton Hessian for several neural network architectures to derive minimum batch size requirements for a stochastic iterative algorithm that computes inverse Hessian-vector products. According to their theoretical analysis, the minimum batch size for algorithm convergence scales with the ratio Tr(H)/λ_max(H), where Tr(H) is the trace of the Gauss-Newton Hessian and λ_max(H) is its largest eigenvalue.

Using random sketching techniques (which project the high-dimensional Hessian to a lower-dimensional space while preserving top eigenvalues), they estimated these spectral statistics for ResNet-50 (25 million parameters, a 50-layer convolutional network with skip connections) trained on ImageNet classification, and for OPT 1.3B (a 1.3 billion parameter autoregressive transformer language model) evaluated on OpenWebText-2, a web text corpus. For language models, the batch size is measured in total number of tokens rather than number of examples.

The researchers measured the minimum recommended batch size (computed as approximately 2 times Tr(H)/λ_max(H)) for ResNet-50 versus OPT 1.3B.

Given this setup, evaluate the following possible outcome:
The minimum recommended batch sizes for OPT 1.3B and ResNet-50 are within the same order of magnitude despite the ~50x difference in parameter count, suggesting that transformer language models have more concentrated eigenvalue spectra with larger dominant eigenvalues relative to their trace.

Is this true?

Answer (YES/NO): YES